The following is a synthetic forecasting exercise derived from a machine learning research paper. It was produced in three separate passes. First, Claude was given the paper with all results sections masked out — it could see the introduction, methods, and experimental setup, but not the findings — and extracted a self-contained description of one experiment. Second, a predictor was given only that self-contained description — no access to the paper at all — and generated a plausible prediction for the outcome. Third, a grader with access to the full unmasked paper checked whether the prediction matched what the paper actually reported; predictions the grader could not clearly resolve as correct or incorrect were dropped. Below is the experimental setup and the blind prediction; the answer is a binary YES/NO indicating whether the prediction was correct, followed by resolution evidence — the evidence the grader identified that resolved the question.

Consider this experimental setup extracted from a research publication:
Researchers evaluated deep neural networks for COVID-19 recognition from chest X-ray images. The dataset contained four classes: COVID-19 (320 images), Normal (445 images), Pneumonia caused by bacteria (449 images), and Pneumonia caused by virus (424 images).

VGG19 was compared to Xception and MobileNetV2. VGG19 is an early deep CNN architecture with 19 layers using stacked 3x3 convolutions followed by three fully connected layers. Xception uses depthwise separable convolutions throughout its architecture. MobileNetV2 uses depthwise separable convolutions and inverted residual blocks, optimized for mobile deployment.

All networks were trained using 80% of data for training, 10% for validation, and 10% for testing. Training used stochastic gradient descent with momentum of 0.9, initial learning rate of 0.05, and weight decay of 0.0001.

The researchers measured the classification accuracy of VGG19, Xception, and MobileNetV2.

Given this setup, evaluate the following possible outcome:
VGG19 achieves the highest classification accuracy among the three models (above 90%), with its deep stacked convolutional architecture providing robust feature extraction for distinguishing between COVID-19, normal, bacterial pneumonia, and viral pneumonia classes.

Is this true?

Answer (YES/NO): NO